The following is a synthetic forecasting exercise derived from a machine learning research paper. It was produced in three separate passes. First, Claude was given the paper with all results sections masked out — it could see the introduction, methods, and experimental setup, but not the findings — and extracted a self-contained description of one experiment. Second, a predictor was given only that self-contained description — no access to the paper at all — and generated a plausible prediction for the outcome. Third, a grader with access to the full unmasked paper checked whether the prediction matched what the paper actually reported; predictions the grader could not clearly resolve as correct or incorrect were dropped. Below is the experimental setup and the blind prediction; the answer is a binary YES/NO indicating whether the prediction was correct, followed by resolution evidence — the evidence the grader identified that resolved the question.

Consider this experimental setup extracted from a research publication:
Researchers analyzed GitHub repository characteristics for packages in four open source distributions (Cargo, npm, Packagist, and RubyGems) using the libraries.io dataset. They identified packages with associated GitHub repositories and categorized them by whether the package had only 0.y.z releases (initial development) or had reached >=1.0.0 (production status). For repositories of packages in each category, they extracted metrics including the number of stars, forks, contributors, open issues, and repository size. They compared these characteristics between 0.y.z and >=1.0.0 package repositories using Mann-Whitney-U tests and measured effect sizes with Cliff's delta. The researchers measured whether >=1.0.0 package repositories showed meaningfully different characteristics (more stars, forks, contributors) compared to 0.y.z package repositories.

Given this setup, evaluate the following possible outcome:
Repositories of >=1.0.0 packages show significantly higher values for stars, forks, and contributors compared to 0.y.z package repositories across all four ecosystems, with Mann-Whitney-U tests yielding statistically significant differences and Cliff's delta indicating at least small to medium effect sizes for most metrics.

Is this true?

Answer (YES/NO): NO